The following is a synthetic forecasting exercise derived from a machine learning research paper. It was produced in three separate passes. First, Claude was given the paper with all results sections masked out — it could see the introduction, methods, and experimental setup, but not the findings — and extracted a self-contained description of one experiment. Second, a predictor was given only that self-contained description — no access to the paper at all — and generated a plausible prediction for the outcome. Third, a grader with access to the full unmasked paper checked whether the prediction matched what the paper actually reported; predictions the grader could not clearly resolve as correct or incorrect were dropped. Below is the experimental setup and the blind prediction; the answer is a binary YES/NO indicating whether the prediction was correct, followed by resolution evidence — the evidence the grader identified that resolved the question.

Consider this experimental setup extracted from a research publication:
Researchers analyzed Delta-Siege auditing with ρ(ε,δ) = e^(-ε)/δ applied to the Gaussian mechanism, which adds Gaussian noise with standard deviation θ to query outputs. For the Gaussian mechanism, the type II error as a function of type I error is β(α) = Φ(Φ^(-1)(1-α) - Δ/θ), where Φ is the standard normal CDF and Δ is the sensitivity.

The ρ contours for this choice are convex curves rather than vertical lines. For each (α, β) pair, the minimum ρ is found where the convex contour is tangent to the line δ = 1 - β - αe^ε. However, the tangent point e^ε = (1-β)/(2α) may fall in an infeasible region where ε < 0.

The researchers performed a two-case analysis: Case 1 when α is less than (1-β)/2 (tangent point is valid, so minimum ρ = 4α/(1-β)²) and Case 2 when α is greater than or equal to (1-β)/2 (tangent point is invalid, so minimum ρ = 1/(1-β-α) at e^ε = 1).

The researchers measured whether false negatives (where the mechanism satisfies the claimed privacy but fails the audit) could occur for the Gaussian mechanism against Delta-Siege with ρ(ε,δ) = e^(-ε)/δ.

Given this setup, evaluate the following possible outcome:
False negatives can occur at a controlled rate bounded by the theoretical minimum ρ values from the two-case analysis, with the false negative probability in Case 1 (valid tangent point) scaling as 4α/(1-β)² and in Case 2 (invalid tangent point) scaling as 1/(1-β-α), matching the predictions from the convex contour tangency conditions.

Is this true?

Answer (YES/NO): NO